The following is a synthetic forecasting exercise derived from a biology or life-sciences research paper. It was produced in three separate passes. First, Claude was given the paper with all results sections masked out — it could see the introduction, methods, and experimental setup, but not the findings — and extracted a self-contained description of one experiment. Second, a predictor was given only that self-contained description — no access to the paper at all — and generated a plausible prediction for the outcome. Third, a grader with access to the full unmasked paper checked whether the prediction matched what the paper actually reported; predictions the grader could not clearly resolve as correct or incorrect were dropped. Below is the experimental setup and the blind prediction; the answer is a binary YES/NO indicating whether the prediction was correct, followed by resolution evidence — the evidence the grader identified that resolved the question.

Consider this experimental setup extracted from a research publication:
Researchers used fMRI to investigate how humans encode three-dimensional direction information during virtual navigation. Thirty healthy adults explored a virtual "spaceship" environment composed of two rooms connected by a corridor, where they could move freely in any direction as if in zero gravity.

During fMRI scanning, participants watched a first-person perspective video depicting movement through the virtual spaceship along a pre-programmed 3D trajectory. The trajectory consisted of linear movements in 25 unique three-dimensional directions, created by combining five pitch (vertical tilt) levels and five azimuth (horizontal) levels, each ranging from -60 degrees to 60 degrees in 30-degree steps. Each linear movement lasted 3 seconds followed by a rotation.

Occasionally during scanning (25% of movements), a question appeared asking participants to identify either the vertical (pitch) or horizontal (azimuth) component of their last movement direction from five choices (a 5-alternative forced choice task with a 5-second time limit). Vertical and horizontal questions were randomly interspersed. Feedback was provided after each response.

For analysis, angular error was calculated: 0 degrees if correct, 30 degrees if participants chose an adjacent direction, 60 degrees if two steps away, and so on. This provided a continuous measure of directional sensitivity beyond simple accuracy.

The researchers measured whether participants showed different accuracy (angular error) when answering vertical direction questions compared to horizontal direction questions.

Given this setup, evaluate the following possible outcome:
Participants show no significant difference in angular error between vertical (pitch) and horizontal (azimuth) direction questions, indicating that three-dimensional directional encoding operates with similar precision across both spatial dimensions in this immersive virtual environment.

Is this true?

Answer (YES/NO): NO